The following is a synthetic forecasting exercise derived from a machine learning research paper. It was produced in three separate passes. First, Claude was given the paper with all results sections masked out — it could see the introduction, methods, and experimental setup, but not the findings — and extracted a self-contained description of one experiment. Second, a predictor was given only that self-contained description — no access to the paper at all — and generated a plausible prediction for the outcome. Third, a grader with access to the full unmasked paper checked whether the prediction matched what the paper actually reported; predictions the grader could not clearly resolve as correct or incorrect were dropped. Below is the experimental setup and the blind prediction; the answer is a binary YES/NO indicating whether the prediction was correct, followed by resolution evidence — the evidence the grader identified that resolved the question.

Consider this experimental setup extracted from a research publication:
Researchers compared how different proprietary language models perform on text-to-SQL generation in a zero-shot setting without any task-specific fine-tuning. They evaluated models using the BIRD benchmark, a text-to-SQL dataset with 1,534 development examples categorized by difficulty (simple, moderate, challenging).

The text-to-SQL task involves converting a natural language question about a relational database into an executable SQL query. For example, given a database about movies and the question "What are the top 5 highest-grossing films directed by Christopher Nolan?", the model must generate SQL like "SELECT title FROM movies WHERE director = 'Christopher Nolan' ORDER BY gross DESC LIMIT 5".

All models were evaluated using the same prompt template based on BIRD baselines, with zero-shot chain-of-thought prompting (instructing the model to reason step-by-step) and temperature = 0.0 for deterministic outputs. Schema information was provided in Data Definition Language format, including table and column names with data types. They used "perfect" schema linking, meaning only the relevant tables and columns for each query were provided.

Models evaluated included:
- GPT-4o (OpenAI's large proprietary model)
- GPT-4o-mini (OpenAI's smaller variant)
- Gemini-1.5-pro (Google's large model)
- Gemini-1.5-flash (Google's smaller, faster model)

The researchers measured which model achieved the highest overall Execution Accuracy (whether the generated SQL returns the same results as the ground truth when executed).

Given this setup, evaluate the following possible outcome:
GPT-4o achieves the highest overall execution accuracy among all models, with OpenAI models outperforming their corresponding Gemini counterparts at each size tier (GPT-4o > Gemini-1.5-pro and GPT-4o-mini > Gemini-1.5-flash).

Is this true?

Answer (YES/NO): NO